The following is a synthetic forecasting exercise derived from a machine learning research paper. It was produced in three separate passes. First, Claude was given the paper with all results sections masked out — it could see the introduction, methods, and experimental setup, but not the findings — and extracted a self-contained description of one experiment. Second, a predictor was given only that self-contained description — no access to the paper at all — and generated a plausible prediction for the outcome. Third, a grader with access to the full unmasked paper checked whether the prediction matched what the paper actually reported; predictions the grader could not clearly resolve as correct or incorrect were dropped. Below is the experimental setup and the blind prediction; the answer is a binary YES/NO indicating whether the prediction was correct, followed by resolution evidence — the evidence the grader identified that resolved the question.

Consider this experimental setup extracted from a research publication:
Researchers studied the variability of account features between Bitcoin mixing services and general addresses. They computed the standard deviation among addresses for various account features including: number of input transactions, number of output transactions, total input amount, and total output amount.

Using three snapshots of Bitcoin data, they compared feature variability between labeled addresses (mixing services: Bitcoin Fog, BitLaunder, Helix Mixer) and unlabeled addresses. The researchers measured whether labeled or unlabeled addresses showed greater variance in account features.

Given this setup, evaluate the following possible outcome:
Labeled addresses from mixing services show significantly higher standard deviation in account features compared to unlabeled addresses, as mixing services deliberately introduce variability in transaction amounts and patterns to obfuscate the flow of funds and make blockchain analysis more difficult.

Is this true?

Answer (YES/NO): NO